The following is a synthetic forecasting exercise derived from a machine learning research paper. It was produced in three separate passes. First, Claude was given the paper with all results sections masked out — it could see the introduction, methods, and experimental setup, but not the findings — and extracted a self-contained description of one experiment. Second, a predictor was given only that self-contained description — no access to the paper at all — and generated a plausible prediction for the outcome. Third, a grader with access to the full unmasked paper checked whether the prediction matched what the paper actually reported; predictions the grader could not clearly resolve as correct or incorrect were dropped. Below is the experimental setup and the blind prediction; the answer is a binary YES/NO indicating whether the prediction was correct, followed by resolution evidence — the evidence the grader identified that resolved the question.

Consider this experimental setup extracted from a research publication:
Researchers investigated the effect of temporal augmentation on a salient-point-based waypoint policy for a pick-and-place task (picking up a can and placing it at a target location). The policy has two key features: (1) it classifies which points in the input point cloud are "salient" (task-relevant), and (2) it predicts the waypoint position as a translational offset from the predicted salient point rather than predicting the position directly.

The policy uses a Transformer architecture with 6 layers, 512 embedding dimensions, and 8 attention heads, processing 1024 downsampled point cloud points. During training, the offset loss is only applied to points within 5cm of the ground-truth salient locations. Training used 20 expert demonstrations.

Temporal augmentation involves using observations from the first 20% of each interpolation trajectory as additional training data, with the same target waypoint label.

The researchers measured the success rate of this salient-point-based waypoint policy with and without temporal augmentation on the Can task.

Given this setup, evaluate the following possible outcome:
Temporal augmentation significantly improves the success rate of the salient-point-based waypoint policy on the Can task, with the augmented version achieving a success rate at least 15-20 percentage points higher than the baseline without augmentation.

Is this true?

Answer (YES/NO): YES